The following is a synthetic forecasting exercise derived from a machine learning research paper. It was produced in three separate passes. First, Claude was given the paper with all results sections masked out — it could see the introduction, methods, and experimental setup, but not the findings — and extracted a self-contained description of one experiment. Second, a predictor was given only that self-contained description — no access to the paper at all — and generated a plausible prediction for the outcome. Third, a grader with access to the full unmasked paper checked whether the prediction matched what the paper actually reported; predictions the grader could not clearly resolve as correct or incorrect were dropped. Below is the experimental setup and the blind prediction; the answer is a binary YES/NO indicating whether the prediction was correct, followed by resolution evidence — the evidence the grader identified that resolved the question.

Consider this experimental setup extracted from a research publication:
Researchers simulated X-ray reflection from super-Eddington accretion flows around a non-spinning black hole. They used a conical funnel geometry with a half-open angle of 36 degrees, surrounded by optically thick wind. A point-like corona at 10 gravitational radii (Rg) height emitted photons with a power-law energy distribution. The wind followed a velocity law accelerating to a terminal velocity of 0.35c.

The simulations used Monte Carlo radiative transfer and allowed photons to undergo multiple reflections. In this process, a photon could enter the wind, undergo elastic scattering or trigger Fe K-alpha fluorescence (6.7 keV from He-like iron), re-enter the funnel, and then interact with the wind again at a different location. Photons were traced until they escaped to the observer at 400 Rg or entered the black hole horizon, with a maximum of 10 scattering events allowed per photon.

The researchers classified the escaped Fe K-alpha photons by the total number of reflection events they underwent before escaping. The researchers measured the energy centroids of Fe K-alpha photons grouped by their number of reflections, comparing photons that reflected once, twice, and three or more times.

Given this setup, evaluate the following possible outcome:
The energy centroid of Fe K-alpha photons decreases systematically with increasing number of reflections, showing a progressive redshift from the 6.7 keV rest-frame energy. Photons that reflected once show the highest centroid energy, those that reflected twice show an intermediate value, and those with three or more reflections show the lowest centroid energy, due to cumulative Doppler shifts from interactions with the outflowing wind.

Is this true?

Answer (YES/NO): NO